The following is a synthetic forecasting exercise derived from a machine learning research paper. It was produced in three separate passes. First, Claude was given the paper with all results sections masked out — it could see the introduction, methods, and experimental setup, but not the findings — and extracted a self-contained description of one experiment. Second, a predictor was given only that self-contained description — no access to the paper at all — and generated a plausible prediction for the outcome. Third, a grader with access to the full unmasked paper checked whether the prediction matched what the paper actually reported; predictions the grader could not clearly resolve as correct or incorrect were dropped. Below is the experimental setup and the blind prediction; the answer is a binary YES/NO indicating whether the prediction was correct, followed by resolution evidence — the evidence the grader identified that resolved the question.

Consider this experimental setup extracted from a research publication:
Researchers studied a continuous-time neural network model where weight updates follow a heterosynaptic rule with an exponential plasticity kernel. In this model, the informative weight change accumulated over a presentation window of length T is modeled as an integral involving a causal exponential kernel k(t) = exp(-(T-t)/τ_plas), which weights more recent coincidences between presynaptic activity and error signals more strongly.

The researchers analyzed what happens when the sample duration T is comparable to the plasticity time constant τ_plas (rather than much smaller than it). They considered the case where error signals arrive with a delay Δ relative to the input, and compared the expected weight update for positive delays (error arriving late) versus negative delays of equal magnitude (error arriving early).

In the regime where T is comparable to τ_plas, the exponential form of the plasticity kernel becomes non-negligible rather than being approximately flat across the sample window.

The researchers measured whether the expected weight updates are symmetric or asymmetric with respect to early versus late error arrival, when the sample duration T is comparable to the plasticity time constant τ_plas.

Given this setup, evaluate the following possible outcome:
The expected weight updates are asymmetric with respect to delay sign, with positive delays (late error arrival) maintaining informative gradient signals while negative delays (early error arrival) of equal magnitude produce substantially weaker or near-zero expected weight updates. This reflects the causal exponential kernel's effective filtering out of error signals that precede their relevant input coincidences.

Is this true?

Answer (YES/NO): NO